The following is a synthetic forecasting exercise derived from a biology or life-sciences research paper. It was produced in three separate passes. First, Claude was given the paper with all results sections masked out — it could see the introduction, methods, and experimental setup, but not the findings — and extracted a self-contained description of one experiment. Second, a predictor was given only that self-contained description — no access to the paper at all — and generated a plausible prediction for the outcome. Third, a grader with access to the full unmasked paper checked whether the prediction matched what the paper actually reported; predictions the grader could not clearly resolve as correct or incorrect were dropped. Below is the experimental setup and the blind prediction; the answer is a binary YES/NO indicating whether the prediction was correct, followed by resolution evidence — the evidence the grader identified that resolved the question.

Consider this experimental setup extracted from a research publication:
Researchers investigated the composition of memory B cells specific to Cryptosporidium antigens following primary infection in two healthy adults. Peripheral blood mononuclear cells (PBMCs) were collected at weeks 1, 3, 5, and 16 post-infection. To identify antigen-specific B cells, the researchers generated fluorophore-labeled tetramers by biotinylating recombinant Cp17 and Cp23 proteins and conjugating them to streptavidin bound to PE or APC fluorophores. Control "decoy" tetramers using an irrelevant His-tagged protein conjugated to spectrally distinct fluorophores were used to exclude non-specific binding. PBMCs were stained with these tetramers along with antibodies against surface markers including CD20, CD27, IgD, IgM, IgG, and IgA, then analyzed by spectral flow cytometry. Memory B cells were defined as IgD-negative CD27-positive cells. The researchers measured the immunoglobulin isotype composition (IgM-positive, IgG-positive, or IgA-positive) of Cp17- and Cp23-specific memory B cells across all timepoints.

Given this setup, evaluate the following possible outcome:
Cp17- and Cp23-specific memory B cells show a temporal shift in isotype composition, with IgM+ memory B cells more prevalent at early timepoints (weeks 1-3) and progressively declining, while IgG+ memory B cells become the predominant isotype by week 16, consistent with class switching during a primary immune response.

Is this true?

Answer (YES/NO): NO